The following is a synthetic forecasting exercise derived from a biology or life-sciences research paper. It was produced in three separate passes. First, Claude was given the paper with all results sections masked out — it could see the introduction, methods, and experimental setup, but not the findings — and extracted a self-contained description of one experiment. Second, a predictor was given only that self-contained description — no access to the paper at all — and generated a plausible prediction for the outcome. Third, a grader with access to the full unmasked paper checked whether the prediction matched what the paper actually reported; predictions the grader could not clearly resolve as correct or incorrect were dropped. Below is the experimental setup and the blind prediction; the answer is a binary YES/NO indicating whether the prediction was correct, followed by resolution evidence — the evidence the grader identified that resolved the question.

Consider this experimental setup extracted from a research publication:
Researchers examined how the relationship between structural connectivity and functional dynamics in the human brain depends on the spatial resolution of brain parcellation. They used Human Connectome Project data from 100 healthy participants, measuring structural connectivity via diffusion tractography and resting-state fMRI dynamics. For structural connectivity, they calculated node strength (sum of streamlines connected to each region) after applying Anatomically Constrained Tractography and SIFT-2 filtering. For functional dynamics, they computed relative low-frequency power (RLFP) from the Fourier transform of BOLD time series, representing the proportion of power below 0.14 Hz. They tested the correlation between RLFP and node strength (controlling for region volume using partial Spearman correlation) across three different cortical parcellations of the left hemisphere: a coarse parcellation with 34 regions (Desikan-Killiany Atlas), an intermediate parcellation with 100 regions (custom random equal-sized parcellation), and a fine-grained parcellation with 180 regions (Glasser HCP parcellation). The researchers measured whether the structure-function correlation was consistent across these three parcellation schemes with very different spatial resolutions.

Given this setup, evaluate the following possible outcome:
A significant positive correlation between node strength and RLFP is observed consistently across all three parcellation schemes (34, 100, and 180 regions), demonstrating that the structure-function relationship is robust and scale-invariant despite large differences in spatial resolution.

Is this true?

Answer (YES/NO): YES